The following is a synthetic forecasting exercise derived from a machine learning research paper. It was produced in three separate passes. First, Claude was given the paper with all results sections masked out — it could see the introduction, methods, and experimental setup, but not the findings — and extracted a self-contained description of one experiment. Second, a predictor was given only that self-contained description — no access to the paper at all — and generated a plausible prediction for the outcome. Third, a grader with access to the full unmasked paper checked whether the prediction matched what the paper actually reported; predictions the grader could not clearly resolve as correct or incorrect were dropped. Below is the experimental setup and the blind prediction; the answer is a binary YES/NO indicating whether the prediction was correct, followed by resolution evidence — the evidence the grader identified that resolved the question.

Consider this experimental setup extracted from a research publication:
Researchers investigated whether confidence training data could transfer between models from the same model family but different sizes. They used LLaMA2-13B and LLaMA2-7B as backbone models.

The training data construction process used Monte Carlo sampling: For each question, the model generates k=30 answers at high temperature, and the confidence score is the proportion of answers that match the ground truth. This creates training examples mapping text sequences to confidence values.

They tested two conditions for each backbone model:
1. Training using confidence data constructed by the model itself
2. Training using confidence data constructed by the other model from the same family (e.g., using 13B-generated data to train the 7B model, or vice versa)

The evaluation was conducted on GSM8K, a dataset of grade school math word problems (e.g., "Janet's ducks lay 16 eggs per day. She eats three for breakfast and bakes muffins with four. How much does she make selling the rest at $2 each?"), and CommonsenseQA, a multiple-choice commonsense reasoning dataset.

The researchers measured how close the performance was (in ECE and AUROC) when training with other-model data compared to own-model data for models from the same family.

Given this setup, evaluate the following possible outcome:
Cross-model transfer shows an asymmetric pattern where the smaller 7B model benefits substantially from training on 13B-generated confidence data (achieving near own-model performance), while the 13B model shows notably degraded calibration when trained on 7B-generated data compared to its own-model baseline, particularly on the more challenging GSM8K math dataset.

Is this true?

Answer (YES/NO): NO